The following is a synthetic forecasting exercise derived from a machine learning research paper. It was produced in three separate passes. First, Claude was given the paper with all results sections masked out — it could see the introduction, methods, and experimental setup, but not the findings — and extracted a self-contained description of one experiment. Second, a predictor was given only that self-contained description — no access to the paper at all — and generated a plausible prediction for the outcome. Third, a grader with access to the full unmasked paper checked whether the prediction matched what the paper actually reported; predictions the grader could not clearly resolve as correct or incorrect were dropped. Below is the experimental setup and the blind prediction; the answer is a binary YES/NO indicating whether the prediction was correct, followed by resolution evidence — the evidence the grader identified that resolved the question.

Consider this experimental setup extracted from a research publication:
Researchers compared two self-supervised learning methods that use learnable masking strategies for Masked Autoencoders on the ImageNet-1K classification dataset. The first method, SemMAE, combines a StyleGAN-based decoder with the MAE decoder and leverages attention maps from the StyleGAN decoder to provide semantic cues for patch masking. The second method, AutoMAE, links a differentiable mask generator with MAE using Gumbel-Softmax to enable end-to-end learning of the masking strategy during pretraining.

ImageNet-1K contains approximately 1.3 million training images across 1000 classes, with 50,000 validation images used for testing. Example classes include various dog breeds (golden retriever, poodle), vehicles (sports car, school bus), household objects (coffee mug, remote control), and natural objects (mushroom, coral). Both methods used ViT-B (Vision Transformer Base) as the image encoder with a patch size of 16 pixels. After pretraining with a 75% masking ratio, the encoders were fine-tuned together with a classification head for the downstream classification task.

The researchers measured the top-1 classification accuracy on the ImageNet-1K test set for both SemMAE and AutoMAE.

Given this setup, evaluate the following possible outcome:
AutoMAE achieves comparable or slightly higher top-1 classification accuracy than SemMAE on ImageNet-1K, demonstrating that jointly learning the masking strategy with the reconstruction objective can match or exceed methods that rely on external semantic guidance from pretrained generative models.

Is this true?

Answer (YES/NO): YES